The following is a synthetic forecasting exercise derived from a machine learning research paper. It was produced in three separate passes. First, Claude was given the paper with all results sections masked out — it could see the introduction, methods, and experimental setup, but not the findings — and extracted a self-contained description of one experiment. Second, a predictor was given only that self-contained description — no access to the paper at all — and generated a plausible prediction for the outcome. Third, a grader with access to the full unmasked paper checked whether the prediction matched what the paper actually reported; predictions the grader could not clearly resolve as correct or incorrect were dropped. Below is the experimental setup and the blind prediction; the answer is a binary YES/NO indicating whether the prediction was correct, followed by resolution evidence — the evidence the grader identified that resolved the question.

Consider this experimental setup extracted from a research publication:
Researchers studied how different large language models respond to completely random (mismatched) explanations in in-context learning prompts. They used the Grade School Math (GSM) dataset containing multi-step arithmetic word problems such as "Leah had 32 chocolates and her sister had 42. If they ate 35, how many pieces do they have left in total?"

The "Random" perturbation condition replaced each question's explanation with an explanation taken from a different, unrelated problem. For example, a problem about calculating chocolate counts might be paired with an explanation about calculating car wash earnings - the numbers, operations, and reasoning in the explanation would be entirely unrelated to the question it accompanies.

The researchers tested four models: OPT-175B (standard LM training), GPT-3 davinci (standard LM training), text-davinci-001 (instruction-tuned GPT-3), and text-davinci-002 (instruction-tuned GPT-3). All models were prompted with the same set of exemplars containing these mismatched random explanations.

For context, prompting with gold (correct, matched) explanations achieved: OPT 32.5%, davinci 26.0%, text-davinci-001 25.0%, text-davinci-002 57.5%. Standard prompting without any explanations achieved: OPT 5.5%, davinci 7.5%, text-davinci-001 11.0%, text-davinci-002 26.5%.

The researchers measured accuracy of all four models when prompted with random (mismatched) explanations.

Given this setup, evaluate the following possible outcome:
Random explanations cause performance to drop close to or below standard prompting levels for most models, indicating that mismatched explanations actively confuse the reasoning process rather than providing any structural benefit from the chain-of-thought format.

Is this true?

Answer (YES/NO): YES